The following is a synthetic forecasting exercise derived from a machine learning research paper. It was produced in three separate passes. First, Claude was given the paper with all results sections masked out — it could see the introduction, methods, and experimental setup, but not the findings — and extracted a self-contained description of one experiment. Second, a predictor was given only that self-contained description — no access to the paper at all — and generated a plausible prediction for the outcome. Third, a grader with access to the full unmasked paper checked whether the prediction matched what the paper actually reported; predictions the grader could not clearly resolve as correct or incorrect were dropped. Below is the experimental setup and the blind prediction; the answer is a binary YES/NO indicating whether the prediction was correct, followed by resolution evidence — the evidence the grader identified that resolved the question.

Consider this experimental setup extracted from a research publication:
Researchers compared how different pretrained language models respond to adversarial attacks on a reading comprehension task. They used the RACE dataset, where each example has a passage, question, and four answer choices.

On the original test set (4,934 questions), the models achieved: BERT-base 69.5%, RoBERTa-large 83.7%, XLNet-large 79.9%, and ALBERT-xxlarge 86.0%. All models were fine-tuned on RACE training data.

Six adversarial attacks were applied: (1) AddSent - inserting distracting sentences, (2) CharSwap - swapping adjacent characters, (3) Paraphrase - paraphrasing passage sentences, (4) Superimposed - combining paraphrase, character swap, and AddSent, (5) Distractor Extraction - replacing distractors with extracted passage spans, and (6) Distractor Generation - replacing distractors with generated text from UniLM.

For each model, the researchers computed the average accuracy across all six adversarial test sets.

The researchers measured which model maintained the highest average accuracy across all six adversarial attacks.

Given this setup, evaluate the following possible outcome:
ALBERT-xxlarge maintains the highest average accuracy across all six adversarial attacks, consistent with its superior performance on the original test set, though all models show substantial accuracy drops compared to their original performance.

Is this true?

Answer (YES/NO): YES